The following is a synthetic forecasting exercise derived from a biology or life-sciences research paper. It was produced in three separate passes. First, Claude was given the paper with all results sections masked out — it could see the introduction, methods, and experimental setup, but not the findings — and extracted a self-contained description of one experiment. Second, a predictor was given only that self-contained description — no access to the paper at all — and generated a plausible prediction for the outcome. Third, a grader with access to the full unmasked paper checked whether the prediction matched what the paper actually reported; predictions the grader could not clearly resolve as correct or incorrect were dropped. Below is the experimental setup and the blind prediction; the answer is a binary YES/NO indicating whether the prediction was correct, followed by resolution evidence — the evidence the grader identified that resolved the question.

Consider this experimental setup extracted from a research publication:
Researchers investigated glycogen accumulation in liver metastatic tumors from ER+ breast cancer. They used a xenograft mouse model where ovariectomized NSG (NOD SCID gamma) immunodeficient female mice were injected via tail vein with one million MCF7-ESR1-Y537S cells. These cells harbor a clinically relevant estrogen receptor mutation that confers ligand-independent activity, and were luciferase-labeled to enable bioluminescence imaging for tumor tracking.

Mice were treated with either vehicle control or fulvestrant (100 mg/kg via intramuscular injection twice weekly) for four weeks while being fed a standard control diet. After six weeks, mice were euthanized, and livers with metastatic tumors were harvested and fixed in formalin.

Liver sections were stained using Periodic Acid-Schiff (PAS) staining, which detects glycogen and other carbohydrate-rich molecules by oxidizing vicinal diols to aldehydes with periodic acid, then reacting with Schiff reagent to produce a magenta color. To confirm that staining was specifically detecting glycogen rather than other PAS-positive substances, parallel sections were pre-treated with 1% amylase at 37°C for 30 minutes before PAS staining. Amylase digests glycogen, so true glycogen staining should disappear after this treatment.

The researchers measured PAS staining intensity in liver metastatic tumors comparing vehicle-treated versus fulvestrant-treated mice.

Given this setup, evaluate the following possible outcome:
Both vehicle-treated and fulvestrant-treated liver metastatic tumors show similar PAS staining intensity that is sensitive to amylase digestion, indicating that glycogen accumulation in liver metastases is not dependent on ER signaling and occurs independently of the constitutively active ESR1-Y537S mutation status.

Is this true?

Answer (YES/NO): NO